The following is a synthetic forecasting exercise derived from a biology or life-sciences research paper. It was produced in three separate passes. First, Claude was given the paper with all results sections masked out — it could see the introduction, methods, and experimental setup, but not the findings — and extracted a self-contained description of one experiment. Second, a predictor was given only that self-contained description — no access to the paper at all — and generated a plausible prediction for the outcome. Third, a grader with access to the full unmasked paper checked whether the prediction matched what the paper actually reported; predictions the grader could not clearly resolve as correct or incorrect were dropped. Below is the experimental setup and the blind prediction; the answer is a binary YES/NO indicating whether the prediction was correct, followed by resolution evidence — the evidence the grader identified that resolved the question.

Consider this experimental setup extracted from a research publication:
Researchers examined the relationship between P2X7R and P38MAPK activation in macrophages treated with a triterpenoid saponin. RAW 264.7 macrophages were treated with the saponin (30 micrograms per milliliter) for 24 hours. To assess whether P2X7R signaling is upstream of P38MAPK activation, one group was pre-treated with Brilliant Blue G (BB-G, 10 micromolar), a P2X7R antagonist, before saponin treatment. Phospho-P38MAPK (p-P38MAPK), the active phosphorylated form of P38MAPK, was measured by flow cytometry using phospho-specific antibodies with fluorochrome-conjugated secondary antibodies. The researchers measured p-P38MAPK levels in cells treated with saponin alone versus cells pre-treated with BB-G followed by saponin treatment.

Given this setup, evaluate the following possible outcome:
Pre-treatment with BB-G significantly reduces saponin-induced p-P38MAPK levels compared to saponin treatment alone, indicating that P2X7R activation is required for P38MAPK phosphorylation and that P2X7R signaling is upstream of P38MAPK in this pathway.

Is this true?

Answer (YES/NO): YES